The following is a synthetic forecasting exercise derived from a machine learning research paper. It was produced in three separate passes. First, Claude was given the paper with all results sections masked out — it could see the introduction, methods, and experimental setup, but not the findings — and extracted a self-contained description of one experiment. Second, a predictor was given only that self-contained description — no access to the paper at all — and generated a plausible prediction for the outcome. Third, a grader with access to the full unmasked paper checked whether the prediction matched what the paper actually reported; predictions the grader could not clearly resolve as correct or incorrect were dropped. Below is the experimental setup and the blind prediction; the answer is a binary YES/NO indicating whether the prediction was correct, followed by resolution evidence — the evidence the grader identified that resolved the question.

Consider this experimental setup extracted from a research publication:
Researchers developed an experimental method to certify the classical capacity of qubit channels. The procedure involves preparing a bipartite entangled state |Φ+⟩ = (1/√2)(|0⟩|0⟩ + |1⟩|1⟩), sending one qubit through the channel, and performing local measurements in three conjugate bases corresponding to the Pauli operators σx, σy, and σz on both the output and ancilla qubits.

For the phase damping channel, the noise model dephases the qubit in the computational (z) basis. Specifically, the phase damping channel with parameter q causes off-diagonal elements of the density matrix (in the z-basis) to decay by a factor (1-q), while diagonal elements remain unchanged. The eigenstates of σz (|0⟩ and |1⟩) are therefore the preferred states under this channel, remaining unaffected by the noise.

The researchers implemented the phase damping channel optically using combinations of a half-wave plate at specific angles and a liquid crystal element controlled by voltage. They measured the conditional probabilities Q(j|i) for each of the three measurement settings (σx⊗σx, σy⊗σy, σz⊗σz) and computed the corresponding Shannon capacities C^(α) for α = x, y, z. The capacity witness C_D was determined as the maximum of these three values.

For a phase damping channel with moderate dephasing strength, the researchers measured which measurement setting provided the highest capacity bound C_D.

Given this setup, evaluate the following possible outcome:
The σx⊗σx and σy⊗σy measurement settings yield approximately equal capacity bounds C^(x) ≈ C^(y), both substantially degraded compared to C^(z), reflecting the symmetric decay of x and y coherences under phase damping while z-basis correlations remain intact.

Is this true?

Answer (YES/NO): YES